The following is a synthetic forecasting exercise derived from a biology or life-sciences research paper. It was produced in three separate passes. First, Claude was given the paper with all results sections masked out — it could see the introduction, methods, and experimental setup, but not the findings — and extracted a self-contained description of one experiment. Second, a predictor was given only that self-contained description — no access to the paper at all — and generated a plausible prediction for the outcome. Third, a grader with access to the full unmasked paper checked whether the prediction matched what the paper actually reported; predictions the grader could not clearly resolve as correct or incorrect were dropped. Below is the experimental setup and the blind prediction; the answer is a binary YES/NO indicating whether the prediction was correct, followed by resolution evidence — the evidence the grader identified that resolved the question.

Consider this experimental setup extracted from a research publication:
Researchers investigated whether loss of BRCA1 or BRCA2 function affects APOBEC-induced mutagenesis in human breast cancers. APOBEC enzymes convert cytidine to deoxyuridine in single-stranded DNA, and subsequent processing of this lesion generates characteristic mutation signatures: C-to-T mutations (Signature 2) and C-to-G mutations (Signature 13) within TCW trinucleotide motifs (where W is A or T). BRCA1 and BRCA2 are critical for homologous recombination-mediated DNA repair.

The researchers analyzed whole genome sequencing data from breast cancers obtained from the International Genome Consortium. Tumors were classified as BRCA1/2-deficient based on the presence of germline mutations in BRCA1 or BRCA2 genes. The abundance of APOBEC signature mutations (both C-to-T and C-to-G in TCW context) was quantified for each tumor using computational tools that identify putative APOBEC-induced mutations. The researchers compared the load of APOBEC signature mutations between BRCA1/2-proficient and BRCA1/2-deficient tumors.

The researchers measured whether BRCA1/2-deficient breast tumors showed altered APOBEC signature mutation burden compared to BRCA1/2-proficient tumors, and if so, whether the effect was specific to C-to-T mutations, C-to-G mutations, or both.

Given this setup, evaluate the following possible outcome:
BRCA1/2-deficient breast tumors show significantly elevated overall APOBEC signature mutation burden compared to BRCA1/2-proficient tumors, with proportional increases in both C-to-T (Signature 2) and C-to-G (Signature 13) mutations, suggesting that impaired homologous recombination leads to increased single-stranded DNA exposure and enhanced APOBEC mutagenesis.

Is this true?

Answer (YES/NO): NO